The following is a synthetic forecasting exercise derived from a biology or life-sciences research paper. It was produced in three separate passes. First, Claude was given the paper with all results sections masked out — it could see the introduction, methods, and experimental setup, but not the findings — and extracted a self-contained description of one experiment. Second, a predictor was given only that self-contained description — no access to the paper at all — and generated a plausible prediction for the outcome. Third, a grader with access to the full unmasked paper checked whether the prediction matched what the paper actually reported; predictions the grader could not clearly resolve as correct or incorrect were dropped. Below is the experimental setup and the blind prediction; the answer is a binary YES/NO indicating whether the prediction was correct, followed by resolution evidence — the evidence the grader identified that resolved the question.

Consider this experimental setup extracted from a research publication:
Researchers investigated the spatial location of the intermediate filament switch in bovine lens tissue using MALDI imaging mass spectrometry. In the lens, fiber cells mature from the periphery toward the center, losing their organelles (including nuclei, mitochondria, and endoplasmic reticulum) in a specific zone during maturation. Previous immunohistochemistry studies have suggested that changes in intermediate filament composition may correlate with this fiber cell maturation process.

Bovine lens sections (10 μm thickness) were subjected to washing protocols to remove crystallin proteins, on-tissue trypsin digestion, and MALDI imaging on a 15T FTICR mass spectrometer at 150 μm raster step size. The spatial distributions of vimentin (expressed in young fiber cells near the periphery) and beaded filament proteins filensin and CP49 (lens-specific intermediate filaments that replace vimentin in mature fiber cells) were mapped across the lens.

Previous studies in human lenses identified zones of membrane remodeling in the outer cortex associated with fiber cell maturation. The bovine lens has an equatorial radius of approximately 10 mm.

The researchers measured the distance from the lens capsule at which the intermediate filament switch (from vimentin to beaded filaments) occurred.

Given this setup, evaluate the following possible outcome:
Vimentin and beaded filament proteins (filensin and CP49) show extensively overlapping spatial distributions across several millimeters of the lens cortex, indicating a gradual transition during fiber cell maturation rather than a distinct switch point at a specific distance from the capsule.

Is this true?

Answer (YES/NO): NO